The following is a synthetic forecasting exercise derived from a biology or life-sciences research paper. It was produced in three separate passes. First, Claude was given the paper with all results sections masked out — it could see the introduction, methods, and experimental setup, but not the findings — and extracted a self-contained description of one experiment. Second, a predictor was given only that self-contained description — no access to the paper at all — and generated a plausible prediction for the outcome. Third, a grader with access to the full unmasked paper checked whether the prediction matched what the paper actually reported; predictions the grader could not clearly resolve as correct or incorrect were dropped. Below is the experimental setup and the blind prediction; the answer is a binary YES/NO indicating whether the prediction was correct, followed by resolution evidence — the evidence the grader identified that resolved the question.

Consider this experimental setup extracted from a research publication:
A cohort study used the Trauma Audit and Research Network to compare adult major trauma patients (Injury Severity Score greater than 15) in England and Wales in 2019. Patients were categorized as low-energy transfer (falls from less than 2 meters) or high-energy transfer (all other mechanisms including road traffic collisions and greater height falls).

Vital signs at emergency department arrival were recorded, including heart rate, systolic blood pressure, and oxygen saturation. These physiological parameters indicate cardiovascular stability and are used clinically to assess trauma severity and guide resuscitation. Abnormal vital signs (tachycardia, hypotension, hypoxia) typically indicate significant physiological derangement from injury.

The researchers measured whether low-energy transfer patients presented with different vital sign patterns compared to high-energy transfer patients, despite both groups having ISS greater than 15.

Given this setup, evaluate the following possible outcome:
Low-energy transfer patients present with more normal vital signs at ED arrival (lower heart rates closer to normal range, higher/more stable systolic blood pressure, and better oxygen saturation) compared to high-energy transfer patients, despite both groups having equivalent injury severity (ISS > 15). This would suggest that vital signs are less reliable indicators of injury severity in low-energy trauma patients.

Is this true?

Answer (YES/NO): NO